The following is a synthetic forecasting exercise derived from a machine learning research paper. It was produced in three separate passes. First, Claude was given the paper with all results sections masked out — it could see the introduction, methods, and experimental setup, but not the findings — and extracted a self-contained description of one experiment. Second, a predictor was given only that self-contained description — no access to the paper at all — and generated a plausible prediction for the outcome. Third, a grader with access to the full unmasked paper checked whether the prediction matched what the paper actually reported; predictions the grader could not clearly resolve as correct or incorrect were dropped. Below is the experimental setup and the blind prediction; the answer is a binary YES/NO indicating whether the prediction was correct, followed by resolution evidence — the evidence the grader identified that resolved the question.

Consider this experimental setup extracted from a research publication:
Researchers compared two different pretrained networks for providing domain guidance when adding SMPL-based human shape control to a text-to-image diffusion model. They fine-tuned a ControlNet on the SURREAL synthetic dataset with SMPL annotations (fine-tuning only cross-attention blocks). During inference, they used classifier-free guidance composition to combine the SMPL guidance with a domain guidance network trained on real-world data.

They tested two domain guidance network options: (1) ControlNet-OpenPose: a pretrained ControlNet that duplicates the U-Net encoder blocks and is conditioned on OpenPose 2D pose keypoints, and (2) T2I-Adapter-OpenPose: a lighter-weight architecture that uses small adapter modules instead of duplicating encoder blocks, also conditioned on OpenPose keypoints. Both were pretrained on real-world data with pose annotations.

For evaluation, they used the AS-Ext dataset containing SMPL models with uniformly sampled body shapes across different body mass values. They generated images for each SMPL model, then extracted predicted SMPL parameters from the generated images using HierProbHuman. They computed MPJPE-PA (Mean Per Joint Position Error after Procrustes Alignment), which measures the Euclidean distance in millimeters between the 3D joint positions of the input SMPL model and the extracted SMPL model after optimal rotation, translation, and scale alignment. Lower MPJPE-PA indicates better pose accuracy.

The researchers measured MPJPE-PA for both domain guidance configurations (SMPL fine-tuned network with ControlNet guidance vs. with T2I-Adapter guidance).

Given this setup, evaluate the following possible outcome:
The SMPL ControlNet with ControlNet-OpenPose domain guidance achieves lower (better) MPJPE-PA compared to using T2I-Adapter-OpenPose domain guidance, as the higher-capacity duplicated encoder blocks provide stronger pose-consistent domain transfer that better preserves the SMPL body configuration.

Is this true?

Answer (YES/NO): NO